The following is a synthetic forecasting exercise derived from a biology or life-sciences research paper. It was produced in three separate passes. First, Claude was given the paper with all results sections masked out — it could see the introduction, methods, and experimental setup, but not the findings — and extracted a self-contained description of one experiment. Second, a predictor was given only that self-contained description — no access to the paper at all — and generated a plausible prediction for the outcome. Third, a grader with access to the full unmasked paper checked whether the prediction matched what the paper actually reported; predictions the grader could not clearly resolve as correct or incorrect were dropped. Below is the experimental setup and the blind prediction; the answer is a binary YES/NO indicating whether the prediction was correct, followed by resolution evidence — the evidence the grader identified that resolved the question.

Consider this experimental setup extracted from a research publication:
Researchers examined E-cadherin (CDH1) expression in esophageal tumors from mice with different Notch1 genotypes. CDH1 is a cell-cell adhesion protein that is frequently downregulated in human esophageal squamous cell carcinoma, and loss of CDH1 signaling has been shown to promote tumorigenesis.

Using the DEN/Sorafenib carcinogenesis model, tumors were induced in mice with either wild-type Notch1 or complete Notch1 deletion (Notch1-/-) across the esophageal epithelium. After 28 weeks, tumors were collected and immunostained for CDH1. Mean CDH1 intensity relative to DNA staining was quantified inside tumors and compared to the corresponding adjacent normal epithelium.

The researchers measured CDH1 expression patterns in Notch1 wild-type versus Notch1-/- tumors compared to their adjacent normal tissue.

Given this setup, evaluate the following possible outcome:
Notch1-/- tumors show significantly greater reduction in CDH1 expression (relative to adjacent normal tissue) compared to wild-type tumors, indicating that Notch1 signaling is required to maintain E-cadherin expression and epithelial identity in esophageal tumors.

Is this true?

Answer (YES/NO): NO